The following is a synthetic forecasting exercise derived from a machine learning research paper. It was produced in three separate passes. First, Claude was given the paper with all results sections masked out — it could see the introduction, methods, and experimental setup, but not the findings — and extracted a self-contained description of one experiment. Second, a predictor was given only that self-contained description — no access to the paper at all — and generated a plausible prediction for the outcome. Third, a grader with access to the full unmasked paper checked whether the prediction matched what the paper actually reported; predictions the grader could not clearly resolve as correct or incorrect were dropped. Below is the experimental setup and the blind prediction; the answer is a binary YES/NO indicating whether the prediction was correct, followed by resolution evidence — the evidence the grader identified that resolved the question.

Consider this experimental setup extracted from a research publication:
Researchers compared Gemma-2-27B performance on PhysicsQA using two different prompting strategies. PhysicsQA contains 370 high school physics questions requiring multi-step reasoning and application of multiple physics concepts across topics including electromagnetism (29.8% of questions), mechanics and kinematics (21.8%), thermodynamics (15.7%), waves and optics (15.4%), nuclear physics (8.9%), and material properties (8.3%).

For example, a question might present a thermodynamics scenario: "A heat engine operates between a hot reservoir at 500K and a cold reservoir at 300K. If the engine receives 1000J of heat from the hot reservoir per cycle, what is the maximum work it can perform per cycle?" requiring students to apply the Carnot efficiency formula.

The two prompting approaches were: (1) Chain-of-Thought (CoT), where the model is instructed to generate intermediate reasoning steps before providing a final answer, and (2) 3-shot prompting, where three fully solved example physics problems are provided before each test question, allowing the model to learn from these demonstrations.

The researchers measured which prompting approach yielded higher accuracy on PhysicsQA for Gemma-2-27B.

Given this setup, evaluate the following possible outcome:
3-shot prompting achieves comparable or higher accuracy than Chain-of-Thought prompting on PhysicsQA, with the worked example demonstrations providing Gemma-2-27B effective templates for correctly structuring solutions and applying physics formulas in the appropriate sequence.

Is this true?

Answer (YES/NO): YES